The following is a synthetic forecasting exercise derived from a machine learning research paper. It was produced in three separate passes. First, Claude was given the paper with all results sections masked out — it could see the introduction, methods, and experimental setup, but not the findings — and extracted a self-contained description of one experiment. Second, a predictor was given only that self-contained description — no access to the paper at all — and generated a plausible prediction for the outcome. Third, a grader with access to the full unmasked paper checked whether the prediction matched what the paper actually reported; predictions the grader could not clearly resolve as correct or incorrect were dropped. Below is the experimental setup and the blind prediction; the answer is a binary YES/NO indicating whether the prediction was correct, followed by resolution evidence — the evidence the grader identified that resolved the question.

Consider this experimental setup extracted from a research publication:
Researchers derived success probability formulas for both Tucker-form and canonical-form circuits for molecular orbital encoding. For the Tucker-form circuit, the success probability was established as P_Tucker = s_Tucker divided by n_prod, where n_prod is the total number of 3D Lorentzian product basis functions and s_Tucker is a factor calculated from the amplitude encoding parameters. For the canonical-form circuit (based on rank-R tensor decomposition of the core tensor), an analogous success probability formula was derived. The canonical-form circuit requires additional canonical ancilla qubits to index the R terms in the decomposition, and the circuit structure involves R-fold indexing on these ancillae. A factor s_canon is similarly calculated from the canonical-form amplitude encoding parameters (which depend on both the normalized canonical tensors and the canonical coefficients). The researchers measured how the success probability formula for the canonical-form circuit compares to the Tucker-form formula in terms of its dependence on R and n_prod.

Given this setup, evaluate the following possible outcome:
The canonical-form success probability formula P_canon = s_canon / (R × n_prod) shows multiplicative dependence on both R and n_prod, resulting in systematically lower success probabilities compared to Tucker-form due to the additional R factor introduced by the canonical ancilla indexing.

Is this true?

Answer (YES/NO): YES